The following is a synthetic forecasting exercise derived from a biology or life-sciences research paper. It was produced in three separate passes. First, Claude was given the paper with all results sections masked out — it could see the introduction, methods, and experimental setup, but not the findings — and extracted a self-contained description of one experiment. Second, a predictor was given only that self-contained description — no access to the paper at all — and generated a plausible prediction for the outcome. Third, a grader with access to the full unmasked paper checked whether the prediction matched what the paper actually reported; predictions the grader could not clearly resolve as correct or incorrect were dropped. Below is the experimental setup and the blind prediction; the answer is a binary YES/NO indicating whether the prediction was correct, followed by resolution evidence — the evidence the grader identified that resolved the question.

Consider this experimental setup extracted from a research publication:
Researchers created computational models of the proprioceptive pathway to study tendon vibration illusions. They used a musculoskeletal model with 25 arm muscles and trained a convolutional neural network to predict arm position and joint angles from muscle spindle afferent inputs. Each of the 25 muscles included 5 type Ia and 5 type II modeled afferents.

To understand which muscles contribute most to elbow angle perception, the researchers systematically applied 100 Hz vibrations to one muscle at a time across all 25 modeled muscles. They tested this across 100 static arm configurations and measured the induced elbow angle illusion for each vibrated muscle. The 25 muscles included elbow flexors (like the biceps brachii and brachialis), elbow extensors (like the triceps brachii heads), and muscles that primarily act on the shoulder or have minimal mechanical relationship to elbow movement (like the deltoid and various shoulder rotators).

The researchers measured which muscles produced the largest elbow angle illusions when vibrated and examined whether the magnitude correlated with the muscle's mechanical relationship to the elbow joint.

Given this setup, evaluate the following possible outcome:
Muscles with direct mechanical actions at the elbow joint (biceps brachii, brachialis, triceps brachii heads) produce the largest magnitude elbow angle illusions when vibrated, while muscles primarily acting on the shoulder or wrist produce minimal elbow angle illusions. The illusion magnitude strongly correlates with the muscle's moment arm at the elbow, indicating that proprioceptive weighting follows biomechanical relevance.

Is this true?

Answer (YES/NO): NO